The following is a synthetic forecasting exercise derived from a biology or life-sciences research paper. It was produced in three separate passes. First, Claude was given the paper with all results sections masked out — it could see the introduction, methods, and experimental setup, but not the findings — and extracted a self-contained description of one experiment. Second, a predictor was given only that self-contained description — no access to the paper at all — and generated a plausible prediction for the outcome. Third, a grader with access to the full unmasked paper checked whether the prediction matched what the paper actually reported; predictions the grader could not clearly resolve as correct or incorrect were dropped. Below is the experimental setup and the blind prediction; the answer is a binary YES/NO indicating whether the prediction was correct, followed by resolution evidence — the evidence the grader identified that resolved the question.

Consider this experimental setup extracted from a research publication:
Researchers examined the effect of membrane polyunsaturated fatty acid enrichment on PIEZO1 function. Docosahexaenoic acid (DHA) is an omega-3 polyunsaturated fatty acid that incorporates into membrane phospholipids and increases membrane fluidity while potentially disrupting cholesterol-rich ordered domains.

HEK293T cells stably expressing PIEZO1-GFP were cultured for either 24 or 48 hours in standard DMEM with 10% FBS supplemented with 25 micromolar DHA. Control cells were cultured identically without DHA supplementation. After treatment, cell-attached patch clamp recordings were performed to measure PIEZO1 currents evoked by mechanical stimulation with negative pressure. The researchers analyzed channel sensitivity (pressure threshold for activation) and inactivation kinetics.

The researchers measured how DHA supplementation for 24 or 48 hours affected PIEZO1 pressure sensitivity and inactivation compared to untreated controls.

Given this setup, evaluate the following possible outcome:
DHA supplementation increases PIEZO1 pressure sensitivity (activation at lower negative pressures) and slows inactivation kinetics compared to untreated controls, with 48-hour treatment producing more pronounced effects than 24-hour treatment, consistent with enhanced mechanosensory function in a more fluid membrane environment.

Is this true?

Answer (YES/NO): NO